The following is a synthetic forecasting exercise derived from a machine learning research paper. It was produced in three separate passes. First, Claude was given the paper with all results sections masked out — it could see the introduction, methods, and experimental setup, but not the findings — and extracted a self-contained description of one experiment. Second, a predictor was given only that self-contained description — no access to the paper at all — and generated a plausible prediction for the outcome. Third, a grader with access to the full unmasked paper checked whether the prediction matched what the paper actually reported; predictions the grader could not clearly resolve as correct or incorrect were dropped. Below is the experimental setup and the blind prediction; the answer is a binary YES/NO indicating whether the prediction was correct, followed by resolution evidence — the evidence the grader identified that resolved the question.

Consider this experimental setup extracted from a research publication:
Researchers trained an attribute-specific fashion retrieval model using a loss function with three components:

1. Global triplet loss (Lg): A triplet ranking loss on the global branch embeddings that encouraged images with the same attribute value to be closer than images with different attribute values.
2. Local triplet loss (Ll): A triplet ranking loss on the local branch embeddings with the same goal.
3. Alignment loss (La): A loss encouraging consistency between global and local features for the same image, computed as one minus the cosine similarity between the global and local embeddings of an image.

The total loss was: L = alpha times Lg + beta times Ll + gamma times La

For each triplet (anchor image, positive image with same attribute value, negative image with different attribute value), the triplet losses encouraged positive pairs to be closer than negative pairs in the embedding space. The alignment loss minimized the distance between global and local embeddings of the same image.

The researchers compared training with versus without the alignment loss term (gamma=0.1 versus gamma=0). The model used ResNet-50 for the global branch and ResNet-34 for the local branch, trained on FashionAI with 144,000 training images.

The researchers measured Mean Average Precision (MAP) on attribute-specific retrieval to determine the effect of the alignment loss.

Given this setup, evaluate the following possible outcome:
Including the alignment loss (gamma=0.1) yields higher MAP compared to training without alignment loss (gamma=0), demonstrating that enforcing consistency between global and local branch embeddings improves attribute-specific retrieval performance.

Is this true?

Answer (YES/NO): YES